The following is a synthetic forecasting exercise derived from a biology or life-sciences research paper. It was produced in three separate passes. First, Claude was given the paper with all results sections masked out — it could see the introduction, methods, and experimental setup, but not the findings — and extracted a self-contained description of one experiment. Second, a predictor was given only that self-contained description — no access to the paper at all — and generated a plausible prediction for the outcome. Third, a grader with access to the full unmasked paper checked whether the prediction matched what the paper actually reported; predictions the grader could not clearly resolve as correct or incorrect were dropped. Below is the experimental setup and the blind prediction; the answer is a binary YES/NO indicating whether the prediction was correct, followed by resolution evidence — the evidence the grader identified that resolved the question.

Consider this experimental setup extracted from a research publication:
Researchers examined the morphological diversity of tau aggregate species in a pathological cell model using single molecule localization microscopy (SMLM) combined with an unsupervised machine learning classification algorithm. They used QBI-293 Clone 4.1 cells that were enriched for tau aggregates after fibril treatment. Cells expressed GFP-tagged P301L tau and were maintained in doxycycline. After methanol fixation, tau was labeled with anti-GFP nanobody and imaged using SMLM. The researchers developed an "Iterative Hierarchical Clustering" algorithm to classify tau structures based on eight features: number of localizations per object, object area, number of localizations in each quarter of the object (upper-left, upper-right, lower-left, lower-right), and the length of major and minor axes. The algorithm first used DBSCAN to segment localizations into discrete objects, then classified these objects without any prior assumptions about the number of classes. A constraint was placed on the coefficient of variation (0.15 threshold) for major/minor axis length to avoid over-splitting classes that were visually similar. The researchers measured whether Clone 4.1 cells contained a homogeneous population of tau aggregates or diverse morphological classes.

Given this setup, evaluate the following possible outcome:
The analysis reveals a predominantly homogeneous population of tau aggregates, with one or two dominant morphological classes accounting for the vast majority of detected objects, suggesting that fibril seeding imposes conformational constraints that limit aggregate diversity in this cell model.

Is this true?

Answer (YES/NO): NO